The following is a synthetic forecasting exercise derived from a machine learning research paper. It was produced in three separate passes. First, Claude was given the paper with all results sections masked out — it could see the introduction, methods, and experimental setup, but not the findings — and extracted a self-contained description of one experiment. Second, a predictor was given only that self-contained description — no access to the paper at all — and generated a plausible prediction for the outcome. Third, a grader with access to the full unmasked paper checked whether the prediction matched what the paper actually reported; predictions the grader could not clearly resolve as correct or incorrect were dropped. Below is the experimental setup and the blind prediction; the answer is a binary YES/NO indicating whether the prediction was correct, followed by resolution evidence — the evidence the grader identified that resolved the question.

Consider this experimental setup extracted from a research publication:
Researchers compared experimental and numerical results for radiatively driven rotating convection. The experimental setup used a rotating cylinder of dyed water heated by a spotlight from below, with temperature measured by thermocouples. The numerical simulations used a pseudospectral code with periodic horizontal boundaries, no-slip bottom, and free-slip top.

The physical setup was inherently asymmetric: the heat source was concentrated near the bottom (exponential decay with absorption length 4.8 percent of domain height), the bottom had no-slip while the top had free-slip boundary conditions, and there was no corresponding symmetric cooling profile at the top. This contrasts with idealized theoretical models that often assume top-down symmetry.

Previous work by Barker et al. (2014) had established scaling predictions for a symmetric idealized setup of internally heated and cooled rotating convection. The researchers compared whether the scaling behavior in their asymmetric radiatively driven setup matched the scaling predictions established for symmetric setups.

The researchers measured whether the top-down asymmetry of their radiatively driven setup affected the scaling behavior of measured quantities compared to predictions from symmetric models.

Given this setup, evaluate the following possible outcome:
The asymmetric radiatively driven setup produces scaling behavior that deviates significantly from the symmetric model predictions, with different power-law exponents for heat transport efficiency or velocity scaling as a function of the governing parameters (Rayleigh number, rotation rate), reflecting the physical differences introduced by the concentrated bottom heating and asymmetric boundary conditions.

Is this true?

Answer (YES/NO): NO